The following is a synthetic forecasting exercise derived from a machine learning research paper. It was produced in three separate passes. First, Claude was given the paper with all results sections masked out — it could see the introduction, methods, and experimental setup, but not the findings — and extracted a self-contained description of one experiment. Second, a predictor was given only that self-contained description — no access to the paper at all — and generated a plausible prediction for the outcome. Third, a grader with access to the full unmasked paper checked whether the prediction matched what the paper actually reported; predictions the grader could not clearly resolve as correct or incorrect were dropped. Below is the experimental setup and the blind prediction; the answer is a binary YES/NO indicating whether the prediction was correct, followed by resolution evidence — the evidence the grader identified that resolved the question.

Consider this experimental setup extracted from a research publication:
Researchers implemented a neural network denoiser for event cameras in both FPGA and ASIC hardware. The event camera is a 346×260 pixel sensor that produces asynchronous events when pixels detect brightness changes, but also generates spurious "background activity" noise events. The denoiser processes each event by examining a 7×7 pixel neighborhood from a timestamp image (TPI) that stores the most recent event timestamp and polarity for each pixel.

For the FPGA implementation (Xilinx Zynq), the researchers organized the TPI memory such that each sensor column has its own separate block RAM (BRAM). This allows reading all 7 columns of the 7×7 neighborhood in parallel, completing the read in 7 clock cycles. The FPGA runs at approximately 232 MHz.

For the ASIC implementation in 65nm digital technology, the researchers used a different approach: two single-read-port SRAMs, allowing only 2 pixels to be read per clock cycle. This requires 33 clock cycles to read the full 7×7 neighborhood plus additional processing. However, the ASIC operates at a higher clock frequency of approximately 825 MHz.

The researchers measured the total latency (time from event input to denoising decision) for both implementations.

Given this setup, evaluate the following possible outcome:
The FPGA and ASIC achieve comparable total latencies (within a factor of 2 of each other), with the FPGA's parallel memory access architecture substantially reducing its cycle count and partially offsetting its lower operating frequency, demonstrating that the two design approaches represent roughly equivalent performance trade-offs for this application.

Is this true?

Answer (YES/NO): YES